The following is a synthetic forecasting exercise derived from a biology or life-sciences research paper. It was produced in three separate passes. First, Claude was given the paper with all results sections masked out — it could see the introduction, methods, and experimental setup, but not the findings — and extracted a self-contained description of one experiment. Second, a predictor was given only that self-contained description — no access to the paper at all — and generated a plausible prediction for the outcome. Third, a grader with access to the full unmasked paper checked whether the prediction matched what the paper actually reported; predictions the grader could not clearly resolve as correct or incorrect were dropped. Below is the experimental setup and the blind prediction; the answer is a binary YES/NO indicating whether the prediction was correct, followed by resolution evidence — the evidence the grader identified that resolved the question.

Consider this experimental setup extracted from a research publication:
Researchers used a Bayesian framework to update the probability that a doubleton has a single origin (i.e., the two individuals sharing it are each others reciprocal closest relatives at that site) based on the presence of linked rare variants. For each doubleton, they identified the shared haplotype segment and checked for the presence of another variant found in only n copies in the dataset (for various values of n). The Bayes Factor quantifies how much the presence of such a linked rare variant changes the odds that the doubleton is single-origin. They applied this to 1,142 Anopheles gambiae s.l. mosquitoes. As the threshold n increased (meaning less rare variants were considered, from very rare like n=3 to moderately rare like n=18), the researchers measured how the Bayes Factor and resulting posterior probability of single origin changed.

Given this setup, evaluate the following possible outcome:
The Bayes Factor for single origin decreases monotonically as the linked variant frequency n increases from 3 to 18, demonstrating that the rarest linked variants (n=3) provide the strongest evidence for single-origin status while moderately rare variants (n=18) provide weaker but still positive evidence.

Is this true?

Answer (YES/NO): YES